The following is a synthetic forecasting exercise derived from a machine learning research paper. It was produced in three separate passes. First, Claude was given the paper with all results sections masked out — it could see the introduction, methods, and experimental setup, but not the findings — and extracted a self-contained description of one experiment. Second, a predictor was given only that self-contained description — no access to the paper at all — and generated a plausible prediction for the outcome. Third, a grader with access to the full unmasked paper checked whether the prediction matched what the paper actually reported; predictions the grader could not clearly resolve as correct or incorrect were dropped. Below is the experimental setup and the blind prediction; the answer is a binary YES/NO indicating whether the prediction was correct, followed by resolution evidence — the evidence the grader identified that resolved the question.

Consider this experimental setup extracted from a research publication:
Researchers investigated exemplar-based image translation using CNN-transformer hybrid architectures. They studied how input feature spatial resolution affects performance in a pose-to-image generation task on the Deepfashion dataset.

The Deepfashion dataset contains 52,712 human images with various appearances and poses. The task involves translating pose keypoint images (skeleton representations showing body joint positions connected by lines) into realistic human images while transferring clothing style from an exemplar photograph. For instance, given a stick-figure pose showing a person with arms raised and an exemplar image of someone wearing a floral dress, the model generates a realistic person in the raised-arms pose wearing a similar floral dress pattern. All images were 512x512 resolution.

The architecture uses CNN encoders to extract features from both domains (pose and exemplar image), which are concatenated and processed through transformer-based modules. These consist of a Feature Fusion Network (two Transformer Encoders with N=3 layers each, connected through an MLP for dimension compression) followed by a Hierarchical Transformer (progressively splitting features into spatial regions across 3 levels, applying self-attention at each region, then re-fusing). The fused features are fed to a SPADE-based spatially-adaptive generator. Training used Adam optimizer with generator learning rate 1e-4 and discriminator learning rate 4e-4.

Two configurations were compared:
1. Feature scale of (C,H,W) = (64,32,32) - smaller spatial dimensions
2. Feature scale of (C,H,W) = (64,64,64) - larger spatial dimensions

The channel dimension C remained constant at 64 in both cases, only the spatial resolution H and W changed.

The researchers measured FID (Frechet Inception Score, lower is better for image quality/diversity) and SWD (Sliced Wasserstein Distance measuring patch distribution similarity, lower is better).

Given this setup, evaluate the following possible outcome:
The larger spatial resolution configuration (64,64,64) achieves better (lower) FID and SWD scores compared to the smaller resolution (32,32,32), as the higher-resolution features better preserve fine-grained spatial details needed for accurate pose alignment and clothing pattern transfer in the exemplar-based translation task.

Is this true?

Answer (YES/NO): YES